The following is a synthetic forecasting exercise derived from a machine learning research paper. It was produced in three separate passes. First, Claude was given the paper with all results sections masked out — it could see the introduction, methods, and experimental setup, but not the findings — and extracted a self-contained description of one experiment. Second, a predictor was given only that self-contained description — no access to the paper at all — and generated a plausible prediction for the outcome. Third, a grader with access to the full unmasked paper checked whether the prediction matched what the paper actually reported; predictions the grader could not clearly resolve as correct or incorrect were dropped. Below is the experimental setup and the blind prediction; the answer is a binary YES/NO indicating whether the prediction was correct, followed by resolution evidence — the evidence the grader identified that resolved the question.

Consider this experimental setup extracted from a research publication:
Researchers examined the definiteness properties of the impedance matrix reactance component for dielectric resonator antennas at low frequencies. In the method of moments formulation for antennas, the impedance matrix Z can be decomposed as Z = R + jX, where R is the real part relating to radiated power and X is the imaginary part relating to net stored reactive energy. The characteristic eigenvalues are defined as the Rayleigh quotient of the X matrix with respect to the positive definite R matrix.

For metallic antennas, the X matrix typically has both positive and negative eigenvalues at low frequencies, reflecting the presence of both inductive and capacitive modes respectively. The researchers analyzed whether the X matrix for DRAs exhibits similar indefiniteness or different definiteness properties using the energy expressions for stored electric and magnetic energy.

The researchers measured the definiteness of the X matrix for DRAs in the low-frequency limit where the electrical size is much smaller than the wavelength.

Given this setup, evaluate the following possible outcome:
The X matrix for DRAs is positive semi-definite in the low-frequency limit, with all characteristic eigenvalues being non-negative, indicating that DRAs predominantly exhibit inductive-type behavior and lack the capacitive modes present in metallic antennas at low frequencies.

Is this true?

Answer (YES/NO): NO